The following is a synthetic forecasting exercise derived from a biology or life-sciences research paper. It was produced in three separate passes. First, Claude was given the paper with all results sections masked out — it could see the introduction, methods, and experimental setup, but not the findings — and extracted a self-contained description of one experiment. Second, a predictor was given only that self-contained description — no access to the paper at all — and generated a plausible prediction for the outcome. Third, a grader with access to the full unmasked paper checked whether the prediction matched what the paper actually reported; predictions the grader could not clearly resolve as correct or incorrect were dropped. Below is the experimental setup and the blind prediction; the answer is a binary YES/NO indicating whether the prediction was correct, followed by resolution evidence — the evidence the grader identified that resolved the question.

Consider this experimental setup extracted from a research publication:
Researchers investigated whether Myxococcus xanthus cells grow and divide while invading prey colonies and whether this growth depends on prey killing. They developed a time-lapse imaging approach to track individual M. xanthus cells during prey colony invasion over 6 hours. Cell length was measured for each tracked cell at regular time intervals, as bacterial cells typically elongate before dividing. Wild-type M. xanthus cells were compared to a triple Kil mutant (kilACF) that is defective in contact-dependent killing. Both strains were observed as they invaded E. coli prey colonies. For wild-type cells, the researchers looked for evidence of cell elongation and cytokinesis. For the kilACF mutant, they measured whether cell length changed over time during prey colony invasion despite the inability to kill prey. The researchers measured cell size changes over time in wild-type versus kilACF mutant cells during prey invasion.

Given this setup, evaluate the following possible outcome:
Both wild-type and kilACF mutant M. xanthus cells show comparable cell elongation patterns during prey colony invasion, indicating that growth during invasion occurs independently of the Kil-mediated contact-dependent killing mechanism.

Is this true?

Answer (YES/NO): NO